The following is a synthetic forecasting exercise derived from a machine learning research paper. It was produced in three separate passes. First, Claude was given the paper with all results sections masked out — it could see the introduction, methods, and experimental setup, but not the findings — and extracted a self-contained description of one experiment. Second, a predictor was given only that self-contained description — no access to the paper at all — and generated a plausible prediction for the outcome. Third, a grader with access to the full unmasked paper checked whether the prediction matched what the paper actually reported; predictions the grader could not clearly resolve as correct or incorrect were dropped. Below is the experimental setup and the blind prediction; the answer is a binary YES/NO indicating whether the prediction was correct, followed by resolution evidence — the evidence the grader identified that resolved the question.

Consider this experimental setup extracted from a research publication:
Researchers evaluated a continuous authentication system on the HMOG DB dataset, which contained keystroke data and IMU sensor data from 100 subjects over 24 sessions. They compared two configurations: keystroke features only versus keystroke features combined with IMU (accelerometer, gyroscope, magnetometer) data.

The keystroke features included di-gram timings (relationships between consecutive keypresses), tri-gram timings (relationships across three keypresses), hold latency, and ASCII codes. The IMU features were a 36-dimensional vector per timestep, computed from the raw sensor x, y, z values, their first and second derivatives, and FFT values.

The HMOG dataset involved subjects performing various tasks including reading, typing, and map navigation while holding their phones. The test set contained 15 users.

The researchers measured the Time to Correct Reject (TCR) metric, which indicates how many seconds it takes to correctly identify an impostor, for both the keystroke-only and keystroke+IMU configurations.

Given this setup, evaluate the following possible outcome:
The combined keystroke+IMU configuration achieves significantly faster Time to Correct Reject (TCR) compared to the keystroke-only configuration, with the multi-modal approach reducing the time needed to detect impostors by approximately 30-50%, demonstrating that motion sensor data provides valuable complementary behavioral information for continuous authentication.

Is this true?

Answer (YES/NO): NO